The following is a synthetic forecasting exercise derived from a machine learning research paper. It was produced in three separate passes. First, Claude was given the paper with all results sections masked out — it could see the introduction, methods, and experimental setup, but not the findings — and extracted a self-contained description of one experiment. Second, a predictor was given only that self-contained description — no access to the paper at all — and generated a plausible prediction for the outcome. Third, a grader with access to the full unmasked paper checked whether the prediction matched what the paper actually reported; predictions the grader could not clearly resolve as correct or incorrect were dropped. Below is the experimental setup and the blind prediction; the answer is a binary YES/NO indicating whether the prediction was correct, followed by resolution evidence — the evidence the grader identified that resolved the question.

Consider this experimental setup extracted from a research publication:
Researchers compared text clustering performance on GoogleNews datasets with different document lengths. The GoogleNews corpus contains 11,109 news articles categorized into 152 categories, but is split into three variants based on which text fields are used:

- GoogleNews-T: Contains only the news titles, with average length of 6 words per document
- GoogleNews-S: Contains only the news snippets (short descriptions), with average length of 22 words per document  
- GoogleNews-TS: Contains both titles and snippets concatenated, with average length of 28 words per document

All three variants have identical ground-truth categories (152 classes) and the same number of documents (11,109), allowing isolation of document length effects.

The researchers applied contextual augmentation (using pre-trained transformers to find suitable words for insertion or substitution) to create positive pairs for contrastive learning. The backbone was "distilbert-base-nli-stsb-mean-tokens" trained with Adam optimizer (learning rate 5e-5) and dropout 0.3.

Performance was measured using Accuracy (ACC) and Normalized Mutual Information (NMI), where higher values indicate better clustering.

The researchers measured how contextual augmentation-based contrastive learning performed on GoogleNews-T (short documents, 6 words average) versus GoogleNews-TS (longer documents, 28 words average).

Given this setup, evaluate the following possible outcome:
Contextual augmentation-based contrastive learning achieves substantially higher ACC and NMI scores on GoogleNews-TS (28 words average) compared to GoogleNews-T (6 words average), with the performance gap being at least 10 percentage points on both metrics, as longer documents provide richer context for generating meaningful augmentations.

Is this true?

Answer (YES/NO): NO